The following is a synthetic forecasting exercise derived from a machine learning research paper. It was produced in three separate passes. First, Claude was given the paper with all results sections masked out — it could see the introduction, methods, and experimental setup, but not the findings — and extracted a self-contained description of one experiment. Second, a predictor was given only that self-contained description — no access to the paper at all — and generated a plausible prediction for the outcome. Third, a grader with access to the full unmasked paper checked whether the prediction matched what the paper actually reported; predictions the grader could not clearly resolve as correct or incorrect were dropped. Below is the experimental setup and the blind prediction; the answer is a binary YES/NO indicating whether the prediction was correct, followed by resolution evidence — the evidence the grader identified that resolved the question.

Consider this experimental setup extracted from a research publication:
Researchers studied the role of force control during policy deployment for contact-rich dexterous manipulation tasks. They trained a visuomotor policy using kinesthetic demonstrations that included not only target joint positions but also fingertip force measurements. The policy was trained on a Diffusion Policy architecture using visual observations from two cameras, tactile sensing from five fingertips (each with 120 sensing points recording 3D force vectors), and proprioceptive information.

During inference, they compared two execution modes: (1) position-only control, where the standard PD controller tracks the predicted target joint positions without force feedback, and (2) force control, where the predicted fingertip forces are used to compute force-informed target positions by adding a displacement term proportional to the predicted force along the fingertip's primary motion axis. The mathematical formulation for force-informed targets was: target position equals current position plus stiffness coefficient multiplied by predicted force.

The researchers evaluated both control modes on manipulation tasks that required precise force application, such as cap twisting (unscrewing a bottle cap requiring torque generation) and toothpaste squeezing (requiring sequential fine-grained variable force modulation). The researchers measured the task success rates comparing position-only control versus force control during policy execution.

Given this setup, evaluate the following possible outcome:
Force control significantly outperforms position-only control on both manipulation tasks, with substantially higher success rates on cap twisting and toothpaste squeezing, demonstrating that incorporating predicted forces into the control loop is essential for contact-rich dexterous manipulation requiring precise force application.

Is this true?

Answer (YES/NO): YES